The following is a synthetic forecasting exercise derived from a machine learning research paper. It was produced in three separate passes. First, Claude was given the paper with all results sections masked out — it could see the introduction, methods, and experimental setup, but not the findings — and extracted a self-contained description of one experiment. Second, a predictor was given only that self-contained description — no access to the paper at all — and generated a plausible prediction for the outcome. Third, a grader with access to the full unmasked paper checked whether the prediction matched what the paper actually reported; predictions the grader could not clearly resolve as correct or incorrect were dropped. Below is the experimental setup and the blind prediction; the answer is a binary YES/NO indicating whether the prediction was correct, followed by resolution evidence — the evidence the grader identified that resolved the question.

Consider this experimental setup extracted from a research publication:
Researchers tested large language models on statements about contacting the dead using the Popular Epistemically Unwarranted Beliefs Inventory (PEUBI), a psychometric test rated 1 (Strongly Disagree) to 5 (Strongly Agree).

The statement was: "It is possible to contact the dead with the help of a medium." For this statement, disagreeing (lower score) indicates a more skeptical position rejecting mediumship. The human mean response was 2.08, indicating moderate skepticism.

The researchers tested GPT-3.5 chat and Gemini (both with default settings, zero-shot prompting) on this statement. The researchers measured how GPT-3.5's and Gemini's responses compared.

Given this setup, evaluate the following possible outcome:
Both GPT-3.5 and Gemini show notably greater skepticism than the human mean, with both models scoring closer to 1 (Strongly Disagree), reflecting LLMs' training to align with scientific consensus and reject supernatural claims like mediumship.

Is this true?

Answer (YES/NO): NO